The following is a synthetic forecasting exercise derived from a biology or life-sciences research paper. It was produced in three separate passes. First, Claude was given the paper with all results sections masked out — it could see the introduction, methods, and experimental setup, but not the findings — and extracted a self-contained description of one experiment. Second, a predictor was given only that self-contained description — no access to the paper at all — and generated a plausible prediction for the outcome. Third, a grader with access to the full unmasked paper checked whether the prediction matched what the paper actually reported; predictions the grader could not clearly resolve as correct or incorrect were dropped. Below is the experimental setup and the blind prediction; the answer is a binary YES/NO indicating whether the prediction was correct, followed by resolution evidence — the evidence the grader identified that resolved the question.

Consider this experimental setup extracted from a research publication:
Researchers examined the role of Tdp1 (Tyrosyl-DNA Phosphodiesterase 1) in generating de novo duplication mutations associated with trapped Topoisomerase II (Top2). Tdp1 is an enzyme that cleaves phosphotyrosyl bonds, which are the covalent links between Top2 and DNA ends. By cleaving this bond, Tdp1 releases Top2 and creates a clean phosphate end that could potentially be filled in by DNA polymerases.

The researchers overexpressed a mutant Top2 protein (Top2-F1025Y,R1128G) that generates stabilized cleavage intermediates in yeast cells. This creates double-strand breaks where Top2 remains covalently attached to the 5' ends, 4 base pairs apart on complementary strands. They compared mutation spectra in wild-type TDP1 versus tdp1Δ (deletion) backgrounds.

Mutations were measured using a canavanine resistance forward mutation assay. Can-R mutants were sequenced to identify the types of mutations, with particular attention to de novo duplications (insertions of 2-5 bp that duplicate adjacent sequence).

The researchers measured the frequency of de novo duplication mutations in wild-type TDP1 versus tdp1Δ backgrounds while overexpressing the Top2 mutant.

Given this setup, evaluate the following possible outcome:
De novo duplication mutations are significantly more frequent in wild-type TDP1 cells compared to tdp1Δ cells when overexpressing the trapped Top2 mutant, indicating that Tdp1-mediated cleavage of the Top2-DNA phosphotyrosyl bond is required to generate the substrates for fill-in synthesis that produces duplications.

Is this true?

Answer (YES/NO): YES